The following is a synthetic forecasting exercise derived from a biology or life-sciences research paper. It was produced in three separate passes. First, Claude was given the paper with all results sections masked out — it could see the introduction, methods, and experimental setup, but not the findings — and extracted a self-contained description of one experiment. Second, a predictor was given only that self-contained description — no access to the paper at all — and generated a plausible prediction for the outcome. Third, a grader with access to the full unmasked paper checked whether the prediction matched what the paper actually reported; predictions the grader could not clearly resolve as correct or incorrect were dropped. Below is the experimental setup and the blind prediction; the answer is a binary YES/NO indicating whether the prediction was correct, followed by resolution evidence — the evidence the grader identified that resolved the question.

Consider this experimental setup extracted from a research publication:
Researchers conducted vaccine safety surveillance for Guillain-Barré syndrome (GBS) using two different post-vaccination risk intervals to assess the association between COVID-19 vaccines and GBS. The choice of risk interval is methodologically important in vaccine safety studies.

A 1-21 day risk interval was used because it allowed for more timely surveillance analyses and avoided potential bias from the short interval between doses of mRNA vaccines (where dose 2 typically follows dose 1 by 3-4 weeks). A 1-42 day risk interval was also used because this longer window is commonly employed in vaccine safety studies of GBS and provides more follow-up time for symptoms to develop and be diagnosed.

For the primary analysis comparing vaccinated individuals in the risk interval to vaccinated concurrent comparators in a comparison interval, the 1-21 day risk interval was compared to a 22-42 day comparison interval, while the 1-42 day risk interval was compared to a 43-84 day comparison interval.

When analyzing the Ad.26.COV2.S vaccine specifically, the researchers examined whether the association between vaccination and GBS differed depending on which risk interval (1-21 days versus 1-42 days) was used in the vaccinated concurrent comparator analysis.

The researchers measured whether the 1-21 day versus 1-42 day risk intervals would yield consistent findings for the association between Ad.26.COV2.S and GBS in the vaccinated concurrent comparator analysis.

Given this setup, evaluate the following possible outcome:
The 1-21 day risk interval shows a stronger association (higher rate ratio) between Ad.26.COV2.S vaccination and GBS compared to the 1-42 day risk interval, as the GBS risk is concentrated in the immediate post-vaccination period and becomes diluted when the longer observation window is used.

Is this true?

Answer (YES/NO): NO